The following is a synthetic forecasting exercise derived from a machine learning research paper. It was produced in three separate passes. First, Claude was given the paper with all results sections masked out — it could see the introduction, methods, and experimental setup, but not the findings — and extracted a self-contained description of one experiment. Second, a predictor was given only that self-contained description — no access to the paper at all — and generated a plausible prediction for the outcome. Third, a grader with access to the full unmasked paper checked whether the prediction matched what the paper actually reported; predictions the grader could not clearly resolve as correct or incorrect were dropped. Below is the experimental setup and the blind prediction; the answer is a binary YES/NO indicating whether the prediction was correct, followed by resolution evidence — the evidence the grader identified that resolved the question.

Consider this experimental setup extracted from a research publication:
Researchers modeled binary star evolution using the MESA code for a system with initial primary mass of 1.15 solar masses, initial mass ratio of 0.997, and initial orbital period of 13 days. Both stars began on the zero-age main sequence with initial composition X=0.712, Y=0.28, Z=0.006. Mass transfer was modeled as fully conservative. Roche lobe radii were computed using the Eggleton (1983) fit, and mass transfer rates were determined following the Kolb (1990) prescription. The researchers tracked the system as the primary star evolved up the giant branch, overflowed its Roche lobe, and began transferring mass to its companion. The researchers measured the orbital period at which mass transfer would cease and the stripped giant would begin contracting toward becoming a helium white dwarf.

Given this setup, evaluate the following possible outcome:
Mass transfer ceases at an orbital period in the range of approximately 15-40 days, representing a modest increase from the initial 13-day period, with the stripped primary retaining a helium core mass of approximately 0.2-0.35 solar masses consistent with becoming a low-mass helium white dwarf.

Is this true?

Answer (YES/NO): NO